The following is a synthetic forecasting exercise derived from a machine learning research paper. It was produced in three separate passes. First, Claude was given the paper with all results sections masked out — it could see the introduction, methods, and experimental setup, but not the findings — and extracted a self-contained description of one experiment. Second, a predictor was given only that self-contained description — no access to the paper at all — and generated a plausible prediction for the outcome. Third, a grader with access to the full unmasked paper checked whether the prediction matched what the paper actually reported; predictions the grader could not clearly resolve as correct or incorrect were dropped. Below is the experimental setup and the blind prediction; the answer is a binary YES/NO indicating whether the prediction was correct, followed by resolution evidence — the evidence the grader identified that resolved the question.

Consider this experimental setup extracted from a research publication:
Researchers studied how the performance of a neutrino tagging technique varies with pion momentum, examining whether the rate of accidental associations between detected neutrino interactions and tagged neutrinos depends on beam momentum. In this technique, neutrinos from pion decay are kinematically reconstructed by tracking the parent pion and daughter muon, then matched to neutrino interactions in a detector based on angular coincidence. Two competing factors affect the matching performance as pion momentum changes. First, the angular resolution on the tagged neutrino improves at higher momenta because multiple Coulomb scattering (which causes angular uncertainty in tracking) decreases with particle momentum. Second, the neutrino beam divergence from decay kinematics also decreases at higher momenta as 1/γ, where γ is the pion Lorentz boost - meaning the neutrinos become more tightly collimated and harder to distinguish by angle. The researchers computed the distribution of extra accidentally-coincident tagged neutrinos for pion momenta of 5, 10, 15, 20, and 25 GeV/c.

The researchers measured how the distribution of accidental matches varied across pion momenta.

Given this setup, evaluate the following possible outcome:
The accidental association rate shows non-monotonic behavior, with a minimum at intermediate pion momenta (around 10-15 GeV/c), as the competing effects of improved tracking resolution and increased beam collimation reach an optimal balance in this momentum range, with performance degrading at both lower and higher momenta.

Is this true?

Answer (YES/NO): NO